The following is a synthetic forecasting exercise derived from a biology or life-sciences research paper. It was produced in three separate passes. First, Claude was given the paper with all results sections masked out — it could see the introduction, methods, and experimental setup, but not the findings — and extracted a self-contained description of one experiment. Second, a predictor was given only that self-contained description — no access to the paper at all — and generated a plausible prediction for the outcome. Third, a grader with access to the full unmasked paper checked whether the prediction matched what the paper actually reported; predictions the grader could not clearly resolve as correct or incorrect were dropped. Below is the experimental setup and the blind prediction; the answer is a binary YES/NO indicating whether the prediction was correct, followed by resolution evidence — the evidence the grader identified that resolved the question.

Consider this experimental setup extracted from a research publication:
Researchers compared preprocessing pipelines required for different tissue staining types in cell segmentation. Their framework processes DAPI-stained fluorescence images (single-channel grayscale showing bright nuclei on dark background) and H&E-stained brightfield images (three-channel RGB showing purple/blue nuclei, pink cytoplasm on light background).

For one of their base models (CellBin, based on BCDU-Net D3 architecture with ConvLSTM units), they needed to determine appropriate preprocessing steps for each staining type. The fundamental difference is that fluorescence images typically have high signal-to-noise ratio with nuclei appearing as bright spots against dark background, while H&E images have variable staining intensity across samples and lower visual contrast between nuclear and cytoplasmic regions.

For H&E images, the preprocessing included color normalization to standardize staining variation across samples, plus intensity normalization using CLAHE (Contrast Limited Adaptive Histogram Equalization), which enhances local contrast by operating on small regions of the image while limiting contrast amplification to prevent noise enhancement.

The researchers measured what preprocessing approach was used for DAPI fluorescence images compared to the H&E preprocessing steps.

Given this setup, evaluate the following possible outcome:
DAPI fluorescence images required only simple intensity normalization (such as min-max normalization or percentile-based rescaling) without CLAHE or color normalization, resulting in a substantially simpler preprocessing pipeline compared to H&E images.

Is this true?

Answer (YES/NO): NO